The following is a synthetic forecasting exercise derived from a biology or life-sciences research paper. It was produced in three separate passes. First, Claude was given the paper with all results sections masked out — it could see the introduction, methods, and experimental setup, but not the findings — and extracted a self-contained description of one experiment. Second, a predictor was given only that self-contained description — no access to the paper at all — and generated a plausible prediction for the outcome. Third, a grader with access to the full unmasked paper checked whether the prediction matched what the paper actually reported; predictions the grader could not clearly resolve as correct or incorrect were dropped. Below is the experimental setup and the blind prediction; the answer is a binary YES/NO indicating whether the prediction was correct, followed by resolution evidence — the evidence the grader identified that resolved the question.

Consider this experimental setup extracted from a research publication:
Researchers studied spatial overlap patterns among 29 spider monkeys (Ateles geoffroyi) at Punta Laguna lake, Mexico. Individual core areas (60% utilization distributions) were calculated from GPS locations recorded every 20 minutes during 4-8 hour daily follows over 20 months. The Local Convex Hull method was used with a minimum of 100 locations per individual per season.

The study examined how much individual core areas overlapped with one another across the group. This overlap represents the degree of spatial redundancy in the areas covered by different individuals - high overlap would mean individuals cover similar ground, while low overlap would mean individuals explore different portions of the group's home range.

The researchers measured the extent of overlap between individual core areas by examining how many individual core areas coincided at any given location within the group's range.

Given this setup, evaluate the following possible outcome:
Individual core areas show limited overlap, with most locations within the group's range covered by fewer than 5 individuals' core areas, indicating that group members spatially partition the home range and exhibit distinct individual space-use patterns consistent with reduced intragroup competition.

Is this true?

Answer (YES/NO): NO